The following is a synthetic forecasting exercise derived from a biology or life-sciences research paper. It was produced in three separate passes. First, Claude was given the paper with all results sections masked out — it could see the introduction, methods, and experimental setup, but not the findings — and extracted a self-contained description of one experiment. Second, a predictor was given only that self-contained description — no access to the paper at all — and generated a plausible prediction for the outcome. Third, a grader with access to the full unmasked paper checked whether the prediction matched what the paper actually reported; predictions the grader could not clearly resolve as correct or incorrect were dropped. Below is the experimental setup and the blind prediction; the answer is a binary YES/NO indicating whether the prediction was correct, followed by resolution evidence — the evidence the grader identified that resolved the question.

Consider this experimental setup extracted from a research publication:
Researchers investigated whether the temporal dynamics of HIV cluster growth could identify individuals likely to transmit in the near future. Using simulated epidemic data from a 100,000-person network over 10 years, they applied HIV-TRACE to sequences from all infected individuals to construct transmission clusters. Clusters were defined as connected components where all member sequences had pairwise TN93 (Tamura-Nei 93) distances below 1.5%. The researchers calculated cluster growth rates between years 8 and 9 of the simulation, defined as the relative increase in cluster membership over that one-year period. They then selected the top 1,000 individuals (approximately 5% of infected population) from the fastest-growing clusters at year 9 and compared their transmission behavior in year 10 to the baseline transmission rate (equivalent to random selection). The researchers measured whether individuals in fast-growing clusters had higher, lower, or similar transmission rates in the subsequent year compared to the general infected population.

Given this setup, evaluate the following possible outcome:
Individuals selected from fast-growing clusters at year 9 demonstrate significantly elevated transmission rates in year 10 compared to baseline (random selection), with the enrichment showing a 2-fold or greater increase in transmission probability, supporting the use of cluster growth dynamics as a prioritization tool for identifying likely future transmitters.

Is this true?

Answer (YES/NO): YES